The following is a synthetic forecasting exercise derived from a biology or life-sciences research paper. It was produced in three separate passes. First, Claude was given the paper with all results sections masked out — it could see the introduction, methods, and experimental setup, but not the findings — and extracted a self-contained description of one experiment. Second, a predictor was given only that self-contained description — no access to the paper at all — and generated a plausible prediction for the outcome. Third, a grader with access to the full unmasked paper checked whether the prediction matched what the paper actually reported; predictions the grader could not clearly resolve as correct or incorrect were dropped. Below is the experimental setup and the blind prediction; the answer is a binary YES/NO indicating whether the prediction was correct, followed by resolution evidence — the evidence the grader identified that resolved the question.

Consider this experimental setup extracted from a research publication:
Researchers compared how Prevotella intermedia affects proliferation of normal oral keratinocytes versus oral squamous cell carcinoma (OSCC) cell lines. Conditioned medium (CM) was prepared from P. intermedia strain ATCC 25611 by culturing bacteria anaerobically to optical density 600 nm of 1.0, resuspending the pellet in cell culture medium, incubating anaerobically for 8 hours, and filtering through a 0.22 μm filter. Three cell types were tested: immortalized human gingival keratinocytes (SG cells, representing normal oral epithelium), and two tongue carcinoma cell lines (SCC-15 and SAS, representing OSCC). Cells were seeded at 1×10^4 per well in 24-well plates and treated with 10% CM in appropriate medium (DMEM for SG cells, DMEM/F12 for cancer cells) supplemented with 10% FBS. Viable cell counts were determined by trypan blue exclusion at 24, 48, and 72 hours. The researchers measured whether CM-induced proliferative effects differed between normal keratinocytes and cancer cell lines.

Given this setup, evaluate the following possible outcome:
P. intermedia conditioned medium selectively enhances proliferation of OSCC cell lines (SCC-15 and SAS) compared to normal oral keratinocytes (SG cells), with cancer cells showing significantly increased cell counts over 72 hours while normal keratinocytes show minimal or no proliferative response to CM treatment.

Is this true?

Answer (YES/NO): NO